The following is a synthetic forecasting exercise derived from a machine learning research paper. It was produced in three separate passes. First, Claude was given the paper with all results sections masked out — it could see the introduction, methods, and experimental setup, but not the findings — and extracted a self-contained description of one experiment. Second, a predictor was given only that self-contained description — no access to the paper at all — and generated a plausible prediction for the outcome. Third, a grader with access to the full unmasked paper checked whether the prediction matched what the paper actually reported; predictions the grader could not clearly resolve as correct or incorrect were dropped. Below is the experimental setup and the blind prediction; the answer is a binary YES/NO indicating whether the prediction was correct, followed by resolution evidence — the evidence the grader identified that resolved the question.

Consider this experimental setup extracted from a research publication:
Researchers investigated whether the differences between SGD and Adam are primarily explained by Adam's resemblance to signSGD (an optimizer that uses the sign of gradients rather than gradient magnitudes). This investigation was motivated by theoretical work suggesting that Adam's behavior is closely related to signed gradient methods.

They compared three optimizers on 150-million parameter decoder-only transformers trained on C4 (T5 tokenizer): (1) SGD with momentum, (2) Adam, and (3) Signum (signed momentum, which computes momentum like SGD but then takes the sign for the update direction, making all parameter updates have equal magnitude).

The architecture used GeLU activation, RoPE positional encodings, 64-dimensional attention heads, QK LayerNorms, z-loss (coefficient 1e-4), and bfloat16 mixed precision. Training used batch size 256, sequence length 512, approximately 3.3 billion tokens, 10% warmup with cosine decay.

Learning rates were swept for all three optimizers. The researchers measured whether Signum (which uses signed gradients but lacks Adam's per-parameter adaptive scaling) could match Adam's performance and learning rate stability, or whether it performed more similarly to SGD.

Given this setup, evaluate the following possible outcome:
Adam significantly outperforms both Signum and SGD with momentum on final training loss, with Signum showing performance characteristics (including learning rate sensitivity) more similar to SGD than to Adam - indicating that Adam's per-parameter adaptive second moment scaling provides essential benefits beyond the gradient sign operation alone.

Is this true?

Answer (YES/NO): NO